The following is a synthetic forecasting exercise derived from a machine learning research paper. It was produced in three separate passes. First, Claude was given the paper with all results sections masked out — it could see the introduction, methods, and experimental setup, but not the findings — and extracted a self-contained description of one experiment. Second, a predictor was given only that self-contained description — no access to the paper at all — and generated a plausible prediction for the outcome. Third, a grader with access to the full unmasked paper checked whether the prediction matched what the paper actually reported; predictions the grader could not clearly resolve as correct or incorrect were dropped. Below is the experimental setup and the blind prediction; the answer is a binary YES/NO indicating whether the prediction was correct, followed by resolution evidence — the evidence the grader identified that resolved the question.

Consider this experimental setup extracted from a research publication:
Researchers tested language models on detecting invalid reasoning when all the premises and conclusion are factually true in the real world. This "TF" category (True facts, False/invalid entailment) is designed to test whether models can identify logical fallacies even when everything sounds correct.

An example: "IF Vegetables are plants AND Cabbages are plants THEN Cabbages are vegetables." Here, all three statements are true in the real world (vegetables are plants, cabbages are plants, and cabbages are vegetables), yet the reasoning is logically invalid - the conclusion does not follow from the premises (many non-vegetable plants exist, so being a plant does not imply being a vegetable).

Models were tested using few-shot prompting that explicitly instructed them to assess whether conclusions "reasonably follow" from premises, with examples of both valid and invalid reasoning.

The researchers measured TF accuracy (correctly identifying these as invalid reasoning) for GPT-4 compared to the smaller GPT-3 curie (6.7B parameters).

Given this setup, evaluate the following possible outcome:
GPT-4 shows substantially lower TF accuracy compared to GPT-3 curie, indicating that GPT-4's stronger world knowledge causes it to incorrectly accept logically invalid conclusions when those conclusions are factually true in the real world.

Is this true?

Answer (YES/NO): NO